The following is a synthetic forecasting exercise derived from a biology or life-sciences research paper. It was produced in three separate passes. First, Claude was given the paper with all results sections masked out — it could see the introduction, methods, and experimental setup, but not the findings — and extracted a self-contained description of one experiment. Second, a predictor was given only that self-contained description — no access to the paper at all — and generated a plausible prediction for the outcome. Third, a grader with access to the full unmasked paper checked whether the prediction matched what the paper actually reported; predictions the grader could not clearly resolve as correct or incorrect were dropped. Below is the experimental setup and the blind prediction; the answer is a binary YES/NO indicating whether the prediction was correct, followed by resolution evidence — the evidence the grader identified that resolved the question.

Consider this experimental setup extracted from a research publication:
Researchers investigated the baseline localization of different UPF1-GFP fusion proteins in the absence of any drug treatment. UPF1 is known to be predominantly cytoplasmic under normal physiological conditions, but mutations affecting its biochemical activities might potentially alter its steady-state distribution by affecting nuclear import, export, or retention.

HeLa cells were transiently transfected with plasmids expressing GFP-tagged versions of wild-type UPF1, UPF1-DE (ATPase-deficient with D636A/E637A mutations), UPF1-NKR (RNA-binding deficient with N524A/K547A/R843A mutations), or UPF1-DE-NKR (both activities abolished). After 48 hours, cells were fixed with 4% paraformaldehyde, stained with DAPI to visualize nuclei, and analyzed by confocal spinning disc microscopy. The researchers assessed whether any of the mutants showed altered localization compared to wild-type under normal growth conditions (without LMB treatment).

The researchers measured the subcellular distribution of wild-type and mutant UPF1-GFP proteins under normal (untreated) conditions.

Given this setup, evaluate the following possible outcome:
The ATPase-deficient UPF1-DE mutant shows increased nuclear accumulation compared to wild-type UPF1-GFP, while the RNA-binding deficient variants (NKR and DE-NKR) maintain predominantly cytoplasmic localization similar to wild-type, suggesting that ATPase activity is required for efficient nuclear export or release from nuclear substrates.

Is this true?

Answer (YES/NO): NO